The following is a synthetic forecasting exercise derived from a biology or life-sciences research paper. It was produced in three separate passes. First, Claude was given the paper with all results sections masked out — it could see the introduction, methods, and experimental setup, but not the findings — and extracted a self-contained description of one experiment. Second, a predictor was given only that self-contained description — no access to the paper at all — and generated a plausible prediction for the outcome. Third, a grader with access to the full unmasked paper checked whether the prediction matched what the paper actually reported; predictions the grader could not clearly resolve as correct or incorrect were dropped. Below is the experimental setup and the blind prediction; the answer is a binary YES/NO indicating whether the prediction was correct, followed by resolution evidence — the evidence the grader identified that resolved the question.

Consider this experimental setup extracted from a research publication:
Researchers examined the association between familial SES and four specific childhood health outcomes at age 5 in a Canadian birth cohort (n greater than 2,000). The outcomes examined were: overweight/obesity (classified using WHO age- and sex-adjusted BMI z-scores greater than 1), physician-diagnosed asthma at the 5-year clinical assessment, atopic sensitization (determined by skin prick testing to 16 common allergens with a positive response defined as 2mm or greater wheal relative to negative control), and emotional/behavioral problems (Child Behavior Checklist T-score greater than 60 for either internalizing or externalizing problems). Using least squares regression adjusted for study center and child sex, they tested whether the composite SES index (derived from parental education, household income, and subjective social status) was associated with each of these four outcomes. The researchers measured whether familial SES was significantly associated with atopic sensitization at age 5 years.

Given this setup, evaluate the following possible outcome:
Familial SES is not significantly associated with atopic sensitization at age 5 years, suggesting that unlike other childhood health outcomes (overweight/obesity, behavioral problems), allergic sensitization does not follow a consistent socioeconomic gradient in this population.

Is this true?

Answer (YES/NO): YES